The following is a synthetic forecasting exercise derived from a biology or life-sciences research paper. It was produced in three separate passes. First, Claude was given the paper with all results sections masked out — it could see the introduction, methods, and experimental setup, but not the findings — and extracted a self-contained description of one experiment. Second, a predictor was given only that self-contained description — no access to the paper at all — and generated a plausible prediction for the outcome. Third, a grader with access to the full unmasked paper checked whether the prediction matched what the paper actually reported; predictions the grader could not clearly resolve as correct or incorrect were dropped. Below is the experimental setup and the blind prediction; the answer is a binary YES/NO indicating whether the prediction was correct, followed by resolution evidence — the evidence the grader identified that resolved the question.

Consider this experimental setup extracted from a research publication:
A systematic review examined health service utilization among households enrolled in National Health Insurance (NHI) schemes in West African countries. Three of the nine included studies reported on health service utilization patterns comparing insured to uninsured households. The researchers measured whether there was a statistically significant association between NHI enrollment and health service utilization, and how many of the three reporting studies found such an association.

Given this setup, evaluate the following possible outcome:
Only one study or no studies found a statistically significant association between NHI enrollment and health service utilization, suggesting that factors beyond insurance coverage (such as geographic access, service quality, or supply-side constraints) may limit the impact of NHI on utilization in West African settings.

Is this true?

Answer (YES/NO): YES